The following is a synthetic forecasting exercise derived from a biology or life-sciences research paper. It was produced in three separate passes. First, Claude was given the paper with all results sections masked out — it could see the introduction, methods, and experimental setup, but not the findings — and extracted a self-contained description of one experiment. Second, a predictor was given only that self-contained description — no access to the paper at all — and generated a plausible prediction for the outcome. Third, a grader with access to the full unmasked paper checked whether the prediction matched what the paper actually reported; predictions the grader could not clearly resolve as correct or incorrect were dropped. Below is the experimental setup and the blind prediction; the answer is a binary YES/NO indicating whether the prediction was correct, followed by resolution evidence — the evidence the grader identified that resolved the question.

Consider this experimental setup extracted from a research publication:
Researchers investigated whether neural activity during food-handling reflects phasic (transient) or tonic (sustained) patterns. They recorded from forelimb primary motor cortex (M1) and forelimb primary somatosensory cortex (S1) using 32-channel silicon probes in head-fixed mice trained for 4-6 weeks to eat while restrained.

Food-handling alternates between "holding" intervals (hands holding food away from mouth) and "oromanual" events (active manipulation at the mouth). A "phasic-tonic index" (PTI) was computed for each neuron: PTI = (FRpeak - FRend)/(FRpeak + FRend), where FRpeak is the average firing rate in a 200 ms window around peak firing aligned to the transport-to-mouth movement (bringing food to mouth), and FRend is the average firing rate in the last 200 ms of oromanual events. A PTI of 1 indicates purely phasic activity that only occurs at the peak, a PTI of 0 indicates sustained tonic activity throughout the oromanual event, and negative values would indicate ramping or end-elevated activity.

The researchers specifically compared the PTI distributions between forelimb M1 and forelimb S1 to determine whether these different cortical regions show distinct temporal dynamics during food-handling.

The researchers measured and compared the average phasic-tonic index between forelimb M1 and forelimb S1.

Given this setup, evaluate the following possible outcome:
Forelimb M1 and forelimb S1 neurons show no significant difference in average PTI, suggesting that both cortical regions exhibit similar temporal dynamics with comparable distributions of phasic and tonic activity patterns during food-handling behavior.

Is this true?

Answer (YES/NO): YES